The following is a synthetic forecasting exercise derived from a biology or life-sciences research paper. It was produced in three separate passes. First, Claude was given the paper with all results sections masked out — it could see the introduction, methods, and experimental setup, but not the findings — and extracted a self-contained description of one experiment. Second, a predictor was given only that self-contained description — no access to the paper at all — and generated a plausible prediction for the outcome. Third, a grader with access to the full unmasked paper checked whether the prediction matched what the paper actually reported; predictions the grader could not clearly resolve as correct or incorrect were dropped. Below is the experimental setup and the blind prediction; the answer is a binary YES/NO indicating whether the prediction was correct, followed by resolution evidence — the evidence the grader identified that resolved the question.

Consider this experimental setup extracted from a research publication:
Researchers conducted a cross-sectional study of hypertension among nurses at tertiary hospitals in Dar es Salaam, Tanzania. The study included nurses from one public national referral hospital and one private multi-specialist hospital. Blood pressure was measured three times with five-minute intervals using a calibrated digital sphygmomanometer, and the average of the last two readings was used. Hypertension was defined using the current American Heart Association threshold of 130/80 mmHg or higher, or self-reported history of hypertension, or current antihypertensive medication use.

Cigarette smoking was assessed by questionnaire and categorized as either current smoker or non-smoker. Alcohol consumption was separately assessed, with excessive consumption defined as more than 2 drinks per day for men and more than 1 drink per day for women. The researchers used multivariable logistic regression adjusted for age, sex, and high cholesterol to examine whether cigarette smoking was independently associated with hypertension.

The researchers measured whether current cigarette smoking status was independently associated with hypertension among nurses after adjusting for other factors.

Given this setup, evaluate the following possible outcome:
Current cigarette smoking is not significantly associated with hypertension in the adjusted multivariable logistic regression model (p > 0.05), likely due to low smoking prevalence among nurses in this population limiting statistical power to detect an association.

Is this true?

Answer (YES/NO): YES